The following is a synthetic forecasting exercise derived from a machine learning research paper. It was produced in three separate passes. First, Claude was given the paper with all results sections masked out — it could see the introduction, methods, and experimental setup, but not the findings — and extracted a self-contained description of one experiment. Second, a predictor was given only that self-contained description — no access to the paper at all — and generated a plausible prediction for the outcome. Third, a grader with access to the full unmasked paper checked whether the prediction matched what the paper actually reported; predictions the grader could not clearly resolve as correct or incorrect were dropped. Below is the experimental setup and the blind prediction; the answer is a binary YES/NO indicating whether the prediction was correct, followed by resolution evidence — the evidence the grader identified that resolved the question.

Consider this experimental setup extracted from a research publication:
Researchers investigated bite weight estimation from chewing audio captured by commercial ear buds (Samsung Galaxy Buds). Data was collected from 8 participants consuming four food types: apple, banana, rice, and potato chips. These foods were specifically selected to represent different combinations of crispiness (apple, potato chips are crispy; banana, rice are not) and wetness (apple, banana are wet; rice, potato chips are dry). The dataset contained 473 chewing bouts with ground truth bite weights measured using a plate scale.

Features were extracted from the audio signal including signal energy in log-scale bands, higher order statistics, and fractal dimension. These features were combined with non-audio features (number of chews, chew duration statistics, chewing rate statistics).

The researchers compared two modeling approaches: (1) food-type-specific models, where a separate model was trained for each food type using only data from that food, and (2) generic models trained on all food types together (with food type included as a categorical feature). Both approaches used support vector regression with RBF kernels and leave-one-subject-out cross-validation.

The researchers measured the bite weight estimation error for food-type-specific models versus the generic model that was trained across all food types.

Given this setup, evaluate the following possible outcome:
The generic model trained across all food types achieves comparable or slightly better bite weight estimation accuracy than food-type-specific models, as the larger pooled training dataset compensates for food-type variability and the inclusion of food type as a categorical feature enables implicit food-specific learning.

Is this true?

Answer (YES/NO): NO